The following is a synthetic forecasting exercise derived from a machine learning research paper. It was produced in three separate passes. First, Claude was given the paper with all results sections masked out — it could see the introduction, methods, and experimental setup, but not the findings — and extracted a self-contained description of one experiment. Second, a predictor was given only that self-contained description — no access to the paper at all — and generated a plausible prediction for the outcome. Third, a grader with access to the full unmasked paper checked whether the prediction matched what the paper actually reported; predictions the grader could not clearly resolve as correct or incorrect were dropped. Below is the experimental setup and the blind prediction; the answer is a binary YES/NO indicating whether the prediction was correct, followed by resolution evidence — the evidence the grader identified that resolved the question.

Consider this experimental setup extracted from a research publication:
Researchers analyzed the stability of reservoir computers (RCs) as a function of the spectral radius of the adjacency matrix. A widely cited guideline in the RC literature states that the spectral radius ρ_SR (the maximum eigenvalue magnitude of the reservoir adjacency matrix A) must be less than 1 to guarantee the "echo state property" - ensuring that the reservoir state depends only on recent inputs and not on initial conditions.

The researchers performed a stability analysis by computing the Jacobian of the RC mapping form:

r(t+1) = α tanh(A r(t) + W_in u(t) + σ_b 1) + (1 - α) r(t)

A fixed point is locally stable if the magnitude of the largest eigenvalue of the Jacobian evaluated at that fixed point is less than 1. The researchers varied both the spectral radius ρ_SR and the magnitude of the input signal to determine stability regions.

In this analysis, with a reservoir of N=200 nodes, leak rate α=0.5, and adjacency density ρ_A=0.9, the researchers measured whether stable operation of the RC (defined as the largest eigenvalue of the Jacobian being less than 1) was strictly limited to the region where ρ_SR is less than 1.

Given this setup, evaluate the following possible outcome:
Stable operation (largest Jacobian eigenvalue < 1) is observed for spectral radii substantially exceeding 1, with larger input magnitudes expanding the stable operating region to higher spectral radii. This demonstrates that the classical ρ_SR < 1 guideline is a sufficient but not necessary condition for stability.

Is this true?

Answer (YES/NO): NO